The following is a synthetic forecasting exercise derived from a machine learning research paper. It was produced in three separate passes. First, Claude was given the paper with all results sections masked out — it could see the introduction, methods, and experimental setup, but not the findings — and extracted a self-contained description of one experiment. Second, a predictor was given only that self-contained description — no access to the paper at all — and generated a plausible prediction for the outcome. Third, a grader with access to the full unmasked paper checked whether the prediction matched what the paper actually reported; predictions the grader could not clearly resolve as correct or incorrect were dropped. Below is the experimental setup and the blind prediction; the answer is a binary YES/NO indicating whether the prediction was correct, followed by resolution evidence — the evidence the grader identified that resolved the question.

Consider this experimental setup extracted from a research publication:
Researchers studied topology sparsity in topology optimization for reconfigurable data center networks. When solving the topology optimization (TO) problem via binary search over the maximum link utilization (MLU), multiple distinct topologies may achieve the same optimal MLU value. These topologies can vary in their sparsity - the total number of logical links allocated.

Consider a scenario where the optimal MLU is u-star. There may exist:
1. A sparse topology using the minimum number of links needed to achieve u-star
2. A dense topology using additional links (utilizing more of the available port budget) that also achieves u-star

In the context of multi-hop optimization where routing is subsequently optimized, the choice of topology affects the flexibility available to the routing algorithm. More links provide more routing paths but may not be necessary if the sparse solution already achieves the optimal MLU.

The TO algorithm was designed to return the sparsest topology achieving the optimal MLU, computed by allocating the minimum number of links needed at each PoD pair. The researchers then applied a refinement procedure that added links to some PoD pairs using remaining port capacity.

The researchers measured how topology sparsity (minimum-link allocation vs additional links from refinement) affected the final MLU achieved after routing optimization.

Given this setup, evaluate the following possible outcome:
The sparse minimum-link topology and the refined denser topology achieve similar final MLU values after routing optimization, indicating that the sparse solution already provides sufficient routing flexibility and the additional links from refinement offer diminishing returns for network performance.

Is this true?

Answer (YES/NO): NO